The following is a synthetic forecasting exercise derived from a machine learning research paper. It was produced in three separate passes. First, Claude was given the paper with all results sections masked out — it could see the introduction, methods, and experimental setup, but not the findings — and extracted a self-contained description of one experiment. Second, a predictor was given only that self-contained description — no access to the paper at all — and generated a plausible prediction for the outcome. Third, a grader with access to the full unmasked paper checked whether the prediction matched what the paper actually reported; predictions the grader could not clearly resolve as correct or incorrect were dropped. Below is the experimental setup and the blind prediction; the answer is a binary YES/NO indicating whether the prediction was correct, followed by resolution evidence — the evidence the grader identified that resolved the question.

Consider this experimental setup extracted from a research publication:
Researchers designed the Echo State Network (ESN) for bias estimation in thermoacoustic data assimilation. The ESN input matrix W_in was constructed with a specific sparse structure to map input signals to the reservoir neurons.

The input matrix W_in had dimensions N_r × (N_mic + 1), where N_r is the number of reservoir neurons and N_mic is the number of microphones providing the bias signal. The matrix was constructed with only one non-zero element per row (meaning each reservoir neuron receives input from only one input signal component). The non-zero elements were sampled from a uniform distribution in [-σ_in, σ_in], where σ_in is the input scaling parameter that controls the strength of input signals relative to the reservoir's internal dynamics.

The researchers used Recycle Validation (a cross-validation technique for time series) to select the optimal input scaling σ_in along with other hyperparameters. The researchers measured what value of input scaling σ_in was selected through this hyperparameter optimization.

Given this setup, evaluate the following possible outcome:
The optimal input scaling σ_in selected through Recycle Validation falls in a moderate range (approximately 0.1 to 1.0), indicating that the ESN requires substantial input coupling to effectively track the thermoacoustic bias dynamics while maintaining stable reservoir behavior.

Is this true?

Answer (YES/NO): NO